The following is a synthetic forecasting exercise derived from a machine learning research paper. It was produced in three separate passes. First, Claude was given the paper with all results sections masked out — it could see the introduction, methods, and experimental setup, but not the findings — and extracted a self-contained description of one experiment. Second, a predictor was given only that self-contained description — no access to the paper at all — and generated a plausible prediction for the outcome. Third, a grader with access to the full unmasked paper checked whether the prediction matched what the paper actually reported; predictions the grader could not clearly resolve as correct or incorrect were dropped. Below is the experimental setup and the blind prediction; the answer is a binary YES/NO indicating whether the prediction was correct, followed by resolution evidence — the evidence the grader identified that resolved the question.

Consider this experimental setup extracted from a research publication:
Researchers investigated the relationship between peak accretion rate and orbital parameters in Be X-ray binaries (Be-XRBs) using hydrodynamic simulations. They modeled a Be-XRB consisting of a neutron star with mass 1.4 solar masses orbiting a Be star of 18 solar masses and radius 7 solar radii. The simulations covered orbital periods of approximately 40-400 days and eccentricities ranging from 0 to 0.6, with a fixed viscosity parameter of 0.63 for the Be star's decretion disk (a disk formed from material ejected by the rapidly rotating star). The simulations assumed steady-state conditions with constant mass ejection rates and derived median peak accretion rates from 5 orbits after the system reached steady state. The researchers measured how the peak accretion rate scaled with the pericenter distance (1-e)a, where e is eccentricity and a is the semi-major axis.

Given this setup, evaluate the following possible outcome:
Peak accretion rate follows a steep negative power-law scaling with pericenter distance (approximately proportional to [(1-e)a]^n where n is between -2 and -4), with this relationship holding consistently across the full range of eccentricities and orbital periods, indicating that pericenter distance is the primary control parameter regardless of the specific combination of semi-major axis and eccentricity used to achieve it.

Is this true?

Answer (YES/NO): YES